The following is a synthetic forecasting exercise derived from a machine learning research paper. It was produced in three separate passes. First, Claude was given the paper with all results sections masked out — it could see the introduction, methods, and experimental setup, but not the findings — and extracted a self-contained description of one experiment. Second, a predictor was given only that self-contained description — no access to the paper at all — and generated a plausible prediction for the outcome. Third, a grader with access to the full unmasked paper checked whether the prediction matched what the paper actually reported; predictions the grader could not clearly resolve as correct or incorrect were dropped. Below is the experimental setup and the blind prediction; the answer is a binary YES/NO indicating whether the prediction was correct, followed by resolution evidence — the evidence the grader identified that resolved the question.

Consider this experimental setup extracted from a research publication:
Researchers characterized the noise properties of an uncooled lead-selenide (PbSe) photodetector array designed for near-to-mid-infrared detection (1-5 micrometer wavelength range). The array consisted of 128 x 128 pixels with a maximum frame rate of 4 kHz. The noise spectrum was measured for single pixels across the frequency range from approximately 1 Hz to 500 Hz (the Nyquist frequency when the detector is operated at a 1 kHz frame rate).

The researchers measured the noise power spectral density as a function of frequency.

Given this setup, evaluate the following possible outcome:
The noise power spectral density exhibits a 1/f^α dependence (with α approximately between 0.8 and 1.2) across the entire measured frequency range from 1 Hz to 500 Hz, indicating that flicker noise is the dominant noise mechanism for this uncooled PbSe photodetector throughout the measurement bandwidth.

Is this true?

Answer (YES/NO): NO